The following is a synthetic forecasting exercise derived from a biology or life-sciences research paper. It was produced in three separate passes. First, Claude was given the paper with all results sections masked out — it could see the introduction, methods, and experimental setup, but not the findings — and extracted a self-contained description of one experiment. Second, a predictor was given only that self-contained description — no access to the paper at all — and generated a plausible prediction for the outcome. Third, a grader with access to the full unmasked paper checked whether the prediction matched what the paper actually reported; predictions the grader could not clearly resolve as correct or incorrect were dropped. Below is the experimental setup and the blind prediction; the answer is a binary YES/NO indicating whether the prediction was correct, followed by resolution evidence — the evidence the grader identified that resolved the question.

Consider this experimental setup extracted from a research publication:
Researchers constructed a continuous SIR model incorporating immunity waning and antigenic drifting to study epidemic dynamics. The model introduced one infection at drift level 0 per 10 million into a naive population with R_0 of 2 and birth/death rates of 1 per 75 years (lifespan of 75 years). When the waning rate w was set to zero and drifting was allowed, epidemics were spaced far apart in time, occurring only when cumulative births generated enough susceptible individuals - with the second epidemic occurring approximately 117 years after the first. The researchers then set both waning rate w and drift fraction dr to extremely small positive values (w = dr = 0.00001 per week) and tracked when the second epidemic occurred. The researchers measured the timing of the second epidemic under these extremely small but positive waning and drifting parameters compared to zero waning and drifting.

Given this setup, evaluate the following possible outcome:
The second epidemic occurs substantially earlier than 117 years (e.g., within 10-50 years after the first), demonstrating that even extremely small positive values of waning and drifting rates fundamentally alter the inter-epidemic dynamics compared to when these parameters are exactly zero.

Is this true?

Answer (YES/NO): NO